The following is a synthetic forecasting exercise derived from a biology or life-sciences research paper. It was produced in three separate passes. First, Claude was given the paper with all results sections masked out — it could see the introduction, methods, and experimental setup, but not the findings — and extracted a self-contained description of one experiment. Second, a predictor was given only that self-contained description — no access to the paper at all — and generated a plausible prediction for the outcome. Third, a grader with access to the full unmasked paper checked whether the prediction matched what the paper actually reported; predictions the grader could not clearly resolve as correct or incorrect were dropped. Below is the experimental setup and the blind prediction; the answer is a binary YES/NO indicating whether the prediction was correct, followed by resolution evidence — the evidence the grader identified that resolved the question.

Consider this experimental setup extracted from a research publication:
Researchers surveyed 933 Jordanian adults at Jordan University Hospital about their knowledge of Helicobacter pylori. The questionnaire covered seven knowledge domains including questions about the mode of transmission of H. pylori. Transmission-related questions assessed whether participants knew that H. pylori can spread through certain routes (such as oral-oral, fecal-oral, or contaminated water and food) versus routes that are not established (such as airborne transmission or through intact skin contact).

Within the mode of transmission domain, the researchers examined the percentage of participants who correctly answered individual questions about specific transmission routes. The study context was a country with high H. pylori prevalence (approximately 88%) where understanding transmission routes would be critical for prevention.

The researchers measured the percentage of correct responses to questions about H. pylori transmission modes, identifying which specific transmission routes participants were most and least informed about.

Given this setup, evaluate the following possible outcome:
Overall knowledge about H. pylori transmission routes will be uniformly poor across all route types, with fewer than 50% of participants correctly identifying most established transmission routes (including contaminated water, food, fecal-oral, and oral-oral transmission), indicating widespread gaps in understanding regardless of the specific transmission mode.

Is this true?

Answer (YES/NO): NO